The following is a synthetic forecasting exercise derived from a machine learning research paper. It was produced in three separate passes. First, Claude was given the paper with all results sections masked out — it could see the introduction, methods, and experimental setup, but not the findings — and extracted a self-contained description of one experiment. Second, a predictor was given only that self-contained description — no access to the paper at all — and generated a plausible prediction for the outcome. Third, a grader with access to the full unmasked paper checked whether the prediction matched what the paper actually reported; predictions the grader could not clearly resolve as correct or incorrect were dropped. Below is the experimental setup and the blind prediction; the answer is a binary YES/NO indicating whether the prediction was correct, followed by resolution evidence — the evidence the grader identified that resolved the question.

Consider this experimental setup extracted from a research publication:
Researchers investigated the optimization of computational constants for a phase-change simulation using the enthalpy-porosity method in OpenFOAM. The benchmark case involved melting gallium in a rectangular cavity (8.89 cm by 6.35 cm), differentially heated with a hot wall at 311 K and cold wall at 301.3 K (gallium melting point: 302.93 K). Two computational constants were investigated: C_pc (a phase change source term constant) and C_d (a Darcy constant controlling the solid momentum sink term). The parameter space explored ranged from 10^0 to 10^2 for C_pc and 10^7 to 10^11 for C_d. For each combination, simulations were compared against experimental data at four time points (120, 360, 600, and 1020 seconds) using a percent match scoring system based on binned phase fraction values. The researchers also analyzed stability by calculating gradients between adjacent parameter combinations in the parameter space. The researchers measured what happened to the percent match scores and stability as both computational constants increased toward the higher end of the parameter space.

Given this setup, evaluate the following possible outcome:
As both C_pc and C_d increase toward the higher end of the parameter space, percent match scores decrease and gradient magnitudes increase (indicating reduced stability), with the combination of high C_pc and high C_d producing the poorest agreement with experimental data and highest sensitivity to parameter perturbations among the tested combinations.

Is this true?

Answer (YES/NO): NO